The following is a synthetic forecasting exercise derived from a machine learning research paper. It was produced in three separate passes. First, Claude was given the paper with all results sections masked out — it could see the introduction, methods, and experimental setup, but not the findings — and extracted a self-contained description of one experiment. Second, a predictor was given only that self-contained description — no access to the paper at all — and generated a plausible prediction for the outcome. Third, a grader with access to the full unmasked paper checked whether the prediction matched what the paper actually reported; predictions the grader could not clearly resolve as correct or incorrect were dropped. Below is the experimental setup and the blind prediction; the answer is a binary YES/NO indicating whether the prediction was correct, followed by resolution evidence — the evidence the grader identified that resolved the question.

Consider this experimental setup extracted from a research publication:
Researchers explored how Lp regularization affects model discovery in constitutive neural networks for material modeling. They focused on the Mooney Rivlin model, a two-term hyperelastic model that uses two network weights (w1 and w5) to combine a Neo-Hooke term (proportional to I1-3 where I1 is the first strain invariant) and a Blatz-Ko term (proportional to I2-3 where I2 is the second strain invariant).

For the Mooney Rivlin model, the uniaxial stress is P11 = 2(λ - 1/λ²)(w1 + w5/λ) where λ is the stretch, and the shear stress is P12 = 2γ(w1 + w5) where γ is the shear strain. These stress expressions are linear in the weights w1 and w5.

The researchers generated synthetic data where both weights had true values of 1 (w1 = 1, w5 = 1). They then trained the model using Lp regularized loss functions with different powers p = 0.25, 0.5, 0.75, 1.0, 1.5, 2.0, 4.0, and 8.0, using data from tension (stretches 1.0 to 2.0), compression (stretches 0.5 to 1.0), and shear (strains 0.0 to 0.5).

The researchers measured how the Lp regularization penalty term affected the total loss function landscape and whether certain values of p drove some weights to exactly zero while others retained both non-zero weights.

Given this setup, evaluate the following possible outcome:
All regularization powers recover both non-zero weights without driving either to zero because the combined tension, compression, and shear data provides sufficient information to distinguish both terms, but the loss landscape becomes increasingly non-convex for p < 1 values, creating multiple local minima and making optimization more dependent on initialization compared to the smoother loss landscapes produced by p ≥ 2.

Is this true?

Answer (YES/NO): NO